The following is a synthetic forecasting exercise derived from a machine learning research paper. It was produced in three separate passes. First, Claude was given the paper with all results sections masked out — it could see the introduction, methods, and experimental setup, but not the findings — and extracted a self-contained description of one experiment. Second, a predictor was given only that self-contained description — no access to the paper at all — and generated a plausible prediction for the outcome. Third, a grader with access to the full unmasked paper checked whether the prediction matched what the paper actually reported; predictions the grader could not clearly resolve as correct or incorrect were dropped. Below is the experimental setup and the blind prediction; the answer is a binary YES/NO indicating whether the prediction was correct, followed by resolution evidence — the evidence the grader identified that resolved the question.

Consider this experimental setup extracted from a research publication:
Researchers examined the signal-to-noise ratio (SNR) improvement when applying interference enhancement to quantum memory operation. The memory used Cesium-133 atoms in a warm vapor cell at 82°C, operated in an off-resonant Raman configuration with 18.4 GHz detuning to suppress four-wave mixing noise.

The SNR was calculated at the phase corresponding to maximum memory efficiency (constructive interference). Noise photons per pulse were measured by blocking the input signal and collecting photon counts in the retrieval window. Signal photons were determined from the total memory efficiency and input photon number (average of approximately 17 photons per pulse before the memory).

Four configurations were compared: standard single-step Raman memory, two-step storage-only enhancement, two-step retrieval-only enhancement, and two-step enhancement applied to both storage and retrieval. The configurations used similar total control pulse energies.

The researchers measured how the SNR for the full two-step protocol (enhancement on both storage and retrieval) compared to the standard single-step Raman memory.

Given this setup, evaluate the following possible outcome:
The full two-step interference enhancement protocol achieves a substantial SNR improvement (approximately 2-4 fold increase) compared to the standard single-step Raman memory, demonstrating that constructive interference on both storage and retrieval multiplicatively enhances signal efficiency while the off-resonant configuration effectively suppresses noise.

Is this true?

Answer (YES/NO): YES